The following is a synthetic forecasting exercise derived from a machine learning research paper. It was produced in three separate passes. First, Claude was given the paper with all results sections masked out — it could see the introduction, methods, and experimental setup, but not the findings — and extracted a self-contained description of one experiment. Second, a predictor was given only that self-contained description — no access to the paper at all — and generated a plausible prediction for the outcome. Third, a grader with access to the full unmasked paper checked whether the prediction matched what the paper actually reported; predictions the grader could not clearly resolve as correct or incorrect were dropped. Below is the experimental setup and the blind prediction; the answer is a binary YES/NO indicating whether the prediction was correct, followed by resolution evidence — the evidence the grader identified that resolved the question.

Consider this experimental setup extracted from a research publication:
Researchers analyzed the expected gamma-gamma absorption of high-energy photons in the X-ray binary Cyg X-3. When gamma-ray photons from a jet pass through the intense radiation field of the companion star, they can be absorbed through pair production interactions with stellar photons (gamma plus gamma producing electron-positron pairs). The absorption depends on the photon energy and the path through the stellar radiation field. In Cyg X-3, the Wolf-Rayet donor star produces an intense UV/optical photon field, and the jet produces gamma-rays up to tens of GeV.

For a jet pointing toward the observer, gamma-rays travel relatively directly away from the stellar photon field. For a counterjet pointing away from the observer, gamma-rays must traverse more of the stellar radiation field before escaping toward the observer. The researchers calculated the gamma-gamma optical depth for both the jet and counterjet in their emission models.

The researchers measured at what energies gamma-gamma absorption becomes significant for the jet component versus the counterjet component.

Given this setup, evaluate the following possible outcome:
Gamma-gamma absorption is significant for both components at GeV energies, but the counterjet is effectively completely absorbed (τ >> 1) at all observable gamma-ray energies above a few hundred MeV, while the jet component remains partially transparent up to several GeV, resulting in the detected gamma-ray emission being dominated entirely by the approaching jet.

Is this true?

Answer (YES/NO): NO